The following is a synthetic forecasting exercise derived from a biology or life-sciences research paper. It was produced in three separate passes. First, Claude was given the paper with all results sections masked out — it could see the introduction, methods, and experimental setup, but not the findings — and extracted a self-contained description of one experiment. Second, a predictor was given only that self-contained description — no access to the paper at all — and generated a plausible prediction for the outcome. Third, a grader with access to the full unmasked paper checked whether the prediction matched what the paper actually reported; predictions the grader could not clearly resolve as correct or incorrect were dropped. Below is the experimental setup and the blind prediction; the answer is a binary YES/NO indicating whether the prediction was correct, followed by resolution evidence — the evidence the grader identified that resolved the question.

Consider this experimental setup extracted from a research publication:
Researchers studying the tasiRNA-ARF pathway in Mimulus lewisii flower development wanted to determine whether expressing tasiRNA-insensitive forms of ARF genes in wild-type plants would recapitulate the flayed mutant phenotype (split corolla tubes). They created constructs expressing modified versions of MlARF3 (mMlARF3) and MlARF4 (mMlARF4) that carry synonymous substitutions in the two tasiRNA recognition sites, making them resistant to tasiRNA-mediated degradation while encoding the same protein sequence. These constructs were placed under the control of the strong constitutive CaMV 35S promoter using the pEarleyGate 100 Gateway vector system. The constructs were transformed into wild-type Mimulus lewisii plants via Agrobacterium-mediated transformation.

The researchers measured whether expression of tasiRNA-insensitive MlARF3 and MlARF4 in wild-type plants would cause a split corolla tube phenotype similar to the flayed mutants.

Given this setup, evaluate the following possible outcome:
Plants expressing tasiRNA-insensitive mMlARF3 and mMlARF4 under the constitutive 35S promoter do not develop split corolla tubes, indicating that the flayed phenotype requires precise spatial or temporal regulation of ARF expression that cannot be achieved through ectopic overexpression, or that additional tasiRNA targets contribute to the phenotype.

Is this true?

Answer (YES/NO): NO